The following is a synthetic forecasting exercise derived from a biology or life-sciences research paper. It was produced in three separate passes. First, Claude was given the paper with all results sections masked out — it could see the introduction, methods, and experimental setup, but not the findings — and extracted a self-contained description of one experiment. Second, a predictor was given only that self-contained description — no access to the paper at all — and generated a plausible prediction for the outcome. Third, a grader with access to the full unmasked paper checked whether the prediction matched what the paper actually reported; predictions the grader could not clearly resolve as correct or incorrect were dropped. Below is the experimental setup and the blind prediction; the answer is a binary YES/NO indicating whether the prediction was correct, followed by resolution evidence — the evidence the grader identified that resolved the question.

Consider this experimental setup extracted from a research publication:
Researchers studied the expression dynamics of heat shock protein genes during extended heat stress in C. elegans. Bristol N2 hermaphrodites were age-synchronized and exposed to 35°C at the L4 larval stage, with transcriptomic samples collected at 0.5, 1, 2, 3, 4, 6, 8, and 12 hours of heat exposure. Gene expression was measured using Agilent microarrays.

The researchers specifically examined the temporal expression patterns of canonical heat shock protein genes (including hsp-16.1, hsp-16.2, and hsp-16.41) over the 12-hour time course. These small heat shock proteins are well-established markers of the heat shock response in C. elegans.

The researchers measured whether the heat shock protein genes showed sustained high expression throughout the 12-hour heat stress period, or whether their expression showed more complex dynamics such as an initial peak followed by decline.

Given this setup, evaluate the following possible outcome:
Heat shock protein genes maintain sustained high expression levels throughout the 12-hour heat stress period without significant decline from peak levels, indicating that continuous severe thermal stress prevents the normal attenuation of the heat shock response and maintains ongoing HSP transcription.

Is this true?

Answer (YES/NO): NO